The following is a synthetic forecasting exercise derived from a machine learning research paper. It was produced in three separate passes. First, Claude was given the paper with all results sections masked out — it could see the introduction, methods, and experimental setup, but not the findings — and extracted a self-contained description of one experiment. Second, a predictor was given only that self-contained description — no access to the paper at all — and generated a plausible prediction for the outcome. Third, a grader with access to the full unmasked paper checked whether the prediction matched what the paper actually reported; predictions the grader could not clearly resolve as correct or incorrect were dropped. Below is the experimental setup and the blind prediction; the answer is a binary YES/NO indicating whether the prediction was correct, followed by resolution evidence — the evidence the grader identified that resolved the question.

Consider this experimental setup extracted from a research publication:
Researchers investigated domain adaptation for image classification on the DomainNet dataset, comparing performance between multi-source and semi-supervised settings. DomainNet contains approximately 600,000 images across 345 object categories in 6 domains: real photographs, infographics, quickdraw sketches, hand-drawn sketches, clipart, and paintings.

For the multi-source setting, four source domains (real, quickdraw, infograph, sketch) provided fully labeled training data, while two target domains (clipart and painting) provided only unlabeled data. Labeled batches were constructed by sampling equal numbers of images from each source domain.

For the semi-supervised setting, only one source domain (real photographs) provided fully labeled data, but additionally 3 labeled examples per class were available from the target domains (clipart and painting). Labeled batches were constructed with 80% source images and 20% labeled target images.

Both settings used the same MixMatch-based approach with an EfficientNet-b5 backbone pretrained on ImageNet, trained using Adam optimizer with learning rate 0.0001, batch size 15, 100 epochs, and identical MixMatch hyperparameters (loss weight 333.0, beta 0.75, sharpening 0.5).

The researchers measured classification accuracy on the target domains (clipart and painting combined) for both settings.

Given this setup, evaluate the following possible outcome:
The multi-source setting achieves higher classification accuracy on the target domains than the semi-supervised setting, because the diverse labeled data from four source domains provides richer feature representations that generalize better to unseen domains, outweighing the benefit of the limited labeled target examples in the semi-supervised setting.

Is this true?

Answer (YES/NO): NO